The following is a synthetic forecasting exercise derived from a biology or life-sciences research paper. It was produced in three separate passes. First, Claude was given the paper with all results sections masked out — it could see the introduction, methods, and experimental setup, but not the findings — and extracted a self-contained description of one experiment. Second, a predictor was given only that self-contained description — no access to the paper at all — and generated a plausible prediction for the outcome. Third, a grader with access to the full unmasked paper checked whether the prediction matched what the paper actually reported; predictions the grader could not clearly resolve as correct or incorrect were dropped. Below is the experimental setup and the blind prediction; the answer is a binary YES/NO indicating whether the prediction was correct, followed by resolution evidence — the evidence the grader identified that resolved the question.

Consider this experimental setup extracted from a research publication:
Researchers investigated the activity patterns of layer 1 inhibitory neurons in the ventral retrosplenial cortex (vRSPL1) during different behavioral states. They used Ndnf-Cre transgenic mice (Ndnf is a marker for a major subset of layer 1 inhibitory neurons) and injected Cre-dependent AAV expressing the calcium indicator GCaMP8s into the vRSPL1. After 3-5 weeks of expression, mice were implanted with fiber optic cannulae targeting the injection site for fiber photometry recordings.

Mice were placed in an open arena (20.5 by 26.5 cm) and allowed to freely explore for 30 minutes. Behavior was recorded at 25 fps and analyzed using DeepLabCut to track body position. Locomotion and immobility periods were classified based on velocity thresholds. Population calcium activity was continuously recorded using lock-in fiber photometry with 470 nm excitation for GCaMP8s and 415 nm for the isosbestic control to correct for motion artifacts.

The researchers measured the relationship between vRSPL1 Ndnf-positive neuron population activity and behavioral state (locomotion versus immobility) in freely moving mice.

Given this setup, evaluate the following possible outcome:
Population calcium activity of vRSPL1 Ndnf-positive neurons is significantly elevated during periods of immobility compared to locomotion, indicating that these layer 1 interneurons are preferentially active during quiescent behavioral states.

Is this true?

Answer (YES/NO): YES